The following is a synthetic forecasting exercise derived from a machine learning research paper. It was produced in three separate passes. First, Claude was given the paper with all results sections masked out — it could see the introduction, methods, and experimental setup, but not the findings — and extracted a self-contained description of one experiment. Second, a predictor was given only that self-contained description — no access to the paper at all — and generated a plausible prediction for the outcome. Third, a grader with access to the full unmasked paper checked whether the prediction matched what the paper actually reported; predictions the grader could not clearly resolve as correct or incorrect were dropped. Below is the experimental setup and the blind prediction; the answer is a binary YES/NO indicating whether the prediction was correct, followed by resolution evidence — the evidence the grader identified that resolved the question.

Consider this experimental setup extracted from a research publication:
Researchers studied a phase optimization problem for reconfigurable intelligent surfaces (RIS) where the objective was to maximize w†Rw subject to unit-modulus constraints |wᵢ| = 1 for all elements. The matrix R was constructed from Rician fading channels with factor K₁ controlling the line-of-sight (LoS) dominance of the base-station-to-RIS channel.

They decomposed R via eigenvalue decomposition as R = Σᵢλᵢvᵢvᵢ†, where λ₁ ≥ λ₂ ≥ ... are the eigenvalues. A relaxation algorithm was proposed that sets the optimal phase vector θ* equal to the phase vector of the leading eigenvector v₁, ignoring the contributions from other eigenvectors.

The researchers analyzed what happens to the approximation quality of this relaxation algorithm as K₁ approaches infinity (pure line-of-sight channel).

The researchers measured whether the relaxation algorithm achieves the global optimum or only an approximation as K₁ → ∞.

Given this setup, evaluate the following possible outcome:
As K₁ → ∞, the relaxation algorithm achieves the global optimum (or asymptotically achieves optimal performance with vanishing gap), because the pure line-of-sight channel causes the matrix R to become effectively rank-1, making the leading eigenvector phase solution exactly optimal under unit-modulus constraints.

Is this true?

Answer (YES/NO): YES